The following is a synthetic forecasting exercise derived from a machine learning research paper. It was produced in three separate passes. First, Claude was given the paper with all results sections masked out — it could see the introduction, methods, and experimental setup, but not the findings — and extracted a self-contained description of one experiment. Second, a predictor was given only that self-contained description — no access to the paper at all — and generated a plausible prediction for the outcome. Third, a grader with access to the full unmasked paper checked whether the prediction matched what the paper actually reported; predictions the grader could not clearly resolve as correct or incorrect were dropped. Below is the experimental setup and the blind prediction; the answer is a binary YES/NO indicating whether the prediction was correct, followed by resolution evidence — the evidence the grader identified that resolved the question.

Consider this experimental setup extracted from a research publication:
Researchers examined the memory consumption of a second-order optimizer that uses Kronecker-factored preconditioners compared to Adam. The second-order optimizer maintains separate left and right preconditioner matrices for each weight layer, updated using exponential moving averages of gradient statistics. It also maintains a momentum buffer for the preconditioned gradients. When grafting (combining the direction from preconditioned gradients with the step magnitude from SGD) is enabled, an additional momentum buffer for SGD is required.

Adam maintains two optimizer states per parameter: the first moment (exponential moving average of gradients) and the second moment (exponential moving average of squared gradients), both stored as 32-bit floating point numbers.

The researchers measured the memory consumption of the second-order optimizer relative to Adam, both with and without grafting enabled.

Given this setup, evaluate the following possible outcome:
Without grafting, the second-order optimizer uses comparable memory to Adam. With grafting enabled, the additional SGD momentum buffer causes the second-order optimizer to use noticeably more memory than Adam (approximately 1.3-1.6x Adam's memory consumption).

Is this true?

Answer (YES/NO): NO